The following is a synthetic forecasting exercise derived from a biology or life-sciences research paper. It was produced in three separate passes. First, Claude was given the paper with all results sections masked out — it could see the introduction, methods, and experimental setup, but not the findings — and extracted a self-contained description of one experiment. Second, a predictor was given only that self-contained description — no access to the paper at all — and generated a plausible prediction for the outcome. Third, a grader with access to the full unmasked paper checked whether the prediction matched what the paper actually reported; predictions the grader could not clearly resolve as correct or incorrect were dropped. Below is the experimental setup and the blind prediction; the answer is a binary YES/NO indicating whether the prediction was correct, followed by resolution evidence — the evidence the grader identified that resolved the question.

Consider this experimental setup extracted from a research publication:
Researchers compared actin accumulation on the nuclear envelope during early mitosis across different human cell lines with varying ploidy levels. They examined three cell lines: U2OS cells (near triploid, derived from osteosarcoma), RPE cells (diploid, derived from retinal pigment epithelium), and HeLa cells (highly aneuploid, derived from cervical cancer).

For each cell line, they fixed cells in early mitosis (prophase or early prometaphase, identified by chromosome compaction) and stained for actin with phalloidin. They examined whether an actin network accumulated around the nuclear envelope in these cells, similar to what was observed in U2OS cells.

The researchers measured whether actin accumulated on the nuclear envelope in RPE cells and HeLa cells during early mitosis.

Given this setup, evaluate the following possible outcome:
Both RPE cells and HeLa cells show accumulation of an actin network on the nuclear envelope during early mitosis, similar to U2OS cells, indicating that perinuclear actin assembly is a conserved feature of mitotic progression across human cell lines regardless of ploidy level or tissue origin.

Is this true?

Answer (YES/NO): NO